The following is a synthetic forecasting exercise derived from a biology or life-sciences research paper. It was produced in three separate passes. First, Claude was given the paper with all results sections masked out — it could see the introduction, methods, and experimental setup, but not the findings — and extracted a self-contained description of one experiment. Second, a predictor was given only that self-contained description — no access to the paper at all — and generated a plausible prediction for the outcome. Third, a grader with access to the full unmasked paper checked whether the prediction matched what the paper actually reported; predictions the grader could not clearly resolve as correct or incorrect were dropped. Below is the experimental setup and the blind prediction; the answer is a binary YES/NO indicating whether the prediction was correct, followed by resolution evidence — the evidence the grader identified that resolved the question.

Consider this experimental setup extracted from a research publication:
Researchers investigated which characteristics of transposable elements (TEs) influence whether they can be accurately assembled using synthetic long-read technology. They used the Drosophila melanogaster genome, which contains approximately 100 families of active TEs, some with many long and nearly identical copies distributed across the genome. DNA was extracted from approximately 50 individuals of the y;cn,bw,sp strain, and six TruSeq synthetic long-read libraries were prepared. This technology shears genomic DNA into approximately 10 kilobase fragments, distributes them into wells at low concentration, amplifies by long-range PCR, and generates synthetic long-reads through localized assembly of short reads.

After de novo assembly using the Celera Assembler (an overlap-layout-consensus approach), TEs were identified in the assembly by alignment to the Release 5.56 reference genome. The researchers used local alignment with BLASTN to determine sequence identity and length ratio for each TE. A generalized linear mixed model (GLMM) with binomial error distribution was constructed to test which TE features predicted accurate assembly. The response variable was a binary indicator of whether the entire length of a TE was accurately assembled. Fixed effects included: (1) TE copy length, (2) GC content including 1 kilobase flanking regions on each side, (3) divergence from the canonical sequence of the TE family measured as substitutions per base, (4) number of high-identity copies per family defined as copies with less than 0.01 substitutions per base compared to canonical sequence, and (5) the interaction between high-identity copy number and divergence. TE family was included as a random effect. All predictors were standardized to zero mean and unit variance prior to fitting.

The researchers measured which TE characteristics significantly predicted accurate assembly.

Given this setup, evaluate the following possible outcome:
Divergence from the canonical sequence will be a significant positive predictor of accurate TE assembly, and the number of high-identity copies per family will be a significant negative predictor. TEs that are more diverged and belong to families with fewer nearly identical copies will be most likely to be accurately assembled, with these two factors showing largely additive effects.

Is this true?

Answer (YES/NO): NO